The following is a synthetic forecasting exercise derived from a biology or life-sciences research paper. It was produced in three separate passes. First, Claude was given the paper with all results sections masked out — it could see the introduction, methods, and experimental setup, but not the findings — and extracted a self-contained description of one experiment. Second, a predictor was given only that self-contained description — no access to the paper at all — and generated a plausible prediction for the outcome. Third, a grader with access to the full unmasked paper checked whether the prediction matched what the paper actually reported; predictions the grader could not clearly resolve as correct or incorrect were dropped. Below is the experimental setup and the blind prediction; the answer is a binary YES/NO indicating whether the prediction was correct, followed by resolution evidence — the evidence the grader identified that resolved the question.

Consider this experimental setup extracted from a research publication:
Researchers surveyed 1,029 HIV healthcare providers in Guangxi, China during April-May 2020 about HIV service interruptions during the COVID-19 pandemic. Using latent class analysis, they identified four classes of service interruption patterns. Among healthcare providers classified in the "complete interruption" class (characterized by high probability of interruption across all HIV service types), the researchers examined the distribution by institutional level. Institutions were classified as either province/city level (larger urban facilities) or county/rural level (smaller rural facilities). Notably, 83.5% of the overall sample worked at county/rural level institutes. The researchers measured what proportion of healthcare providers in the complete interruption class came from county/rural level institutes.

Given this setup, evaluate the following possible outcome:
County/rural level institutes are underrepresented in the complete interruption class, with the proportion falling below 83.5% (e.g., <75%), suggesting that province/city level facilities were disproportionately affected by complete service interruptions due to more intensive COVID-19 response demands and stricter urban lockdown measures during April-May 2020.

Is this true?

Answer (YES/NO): NO